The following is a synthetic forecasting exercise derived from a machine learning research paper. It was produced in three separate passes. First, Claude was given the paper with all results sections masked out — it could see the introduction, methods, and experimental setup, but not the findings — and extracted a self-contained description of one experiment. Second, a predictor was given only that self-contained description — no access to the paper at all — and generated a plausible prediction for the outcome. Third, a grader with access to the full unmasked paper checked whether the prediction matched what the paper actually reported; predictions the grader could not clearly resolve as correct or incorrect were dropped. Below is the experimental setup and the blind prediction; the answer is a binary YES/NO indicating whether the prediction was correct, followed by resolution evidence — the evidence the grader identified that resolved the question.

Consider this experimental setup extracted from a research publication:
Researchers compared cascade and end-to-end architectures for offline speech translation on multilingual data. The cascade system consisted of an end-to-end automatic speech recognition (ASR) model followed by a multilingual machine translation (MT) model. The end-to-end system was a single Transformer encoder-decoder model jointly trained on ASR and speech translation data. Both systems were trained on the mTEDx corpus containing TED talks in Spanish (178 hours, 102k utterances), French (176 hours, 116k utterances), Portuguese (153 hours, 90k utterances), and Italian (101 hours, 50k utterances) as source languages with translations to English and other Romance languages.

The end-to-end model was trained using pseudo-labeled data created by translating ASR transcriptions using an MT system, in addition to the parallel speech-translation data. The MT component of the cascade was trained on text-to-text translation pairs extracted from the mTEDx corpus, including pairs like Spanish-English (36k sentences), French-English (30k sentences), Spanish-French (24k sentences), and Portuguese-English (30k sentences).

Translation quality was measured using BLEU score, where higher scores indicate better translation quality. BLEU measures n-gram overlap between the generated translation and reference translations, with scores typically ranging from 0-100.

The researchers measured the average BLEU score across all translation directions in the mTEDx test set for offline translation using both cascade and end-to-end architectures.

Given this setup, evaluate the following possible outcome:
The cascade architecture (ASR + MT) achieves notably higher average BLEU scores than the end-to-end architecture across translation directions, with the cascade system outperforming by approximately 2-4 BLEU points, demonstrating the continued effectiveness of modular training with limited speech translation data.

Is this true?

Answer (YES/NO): NO